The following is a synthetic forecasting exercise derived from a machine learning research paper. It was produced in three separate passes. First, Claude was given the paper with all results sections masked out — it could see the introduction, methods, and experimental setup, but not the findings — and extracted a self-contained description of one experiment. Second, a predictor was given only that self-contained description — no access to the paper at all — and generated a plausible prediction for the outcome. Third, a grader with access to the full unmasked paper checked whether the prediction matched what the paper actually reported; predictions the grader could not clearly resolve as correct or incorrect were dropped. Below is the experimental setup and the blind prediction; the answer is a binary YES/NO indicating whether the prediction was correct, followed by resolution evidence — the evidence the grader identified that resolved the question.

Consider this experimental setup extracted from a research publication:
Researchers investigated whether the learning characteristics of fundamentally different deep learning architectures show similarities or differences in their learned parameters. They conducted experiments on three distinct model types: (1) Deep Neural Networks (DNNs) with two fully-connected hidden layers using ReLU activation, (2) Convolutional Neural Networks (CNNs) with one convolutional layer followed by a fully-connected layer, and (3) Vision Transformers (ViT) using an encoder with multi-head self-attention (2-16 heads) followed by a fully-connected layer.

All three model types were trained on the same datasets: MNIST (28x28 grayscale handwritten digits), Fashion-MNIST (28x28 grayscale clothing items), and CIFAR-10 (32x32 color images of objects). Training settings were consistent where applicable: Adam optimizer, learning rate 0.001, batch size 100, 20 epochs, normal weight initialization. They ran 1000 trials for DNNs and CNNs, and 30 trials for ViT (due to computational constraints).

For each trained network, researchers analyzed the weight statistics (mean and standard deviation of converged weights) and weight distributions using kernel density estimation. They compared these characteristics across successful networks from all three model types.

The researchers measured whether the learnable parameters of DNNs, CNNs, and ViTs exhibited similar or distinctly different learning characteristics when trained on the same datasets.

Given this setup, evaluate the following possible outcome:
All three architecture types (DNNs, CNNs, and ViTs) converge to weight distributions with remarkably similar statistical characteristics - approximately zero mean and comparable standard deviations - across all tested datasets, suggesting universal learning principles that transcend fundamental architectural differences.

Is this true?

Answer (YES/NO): YES